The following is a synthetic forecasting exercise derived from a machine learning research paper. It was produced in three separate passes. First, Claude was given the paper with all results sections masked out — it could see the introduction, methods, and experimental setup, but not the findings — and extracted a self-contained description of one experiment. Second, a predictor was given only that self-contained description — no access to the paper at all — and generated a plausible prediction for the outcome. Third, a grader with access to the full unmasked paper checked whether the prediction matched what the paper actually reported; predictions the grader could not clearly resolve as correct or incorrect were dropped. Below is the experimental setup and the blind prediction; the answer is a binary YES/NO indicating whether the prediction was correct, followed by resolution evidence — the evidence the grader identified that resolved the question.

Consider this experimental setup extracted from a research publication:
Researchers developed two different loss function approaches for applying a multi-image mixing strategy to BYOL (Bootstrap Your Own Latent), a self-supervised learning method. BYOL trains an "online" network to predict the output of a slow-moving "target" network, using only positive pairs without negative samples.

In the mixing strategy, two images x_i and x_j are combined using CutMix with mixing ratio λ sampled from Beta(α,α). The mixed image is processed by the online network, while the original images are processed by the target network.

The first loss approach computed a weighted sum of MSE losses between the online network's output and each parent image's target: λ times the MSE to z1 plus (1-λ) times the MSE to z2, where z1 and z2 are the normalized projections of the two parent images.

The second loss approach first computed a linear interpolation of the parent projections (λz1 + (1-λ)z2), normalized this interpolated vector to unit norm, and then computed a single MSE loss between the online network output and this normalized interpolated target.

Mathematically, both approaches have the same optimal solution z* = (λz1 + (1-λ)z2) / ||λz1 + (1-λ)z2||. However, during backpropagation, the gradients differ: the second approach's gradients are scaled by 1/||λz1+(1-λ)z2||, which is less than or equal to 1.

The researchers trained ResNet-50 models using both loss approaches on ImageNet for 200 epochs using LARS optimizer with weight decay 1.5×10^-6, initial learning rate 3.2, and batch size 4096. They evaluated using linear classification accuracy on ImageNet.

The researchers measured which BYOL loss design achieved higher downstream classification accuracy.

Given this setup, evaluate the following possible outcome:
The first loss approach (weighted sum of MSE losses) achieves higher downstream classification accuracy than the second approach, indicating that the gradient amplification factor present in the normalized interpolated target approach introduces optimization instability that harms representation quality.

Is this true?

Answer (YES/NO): NO